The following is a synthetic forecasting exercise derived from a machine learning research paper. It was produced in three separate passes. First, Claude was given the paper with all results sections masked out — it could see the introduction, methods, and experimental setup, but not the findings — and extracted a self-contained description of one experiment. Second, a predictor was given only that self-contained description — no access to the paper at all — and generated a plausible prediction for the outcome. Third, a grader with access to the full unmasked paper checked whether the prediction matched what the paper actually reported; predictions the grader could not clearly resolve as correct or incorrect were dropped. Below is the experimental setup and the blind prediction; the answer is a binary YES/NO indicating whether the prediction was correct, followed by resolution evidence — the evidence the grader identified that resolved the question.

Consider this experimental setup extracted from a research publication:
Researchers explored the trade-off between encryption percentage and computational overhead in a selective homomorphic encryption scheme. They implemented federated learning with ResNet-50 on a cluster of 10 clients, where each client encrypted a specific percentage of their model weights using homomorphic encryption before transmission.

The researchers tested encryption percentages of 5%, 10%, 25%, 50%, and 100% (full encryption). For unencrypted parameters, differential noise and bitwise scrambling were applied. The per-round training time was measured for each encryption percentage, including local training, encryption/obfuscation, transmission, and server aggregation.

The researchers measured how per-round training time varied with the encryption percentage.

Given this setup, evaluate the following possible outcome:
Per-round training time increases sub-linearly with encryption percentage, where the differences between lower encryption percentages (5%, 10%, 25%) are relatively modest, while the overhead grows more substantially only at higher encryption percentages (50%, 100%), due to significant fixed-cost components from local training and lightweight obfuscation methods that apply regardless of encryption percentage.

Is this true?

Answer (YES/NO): NO